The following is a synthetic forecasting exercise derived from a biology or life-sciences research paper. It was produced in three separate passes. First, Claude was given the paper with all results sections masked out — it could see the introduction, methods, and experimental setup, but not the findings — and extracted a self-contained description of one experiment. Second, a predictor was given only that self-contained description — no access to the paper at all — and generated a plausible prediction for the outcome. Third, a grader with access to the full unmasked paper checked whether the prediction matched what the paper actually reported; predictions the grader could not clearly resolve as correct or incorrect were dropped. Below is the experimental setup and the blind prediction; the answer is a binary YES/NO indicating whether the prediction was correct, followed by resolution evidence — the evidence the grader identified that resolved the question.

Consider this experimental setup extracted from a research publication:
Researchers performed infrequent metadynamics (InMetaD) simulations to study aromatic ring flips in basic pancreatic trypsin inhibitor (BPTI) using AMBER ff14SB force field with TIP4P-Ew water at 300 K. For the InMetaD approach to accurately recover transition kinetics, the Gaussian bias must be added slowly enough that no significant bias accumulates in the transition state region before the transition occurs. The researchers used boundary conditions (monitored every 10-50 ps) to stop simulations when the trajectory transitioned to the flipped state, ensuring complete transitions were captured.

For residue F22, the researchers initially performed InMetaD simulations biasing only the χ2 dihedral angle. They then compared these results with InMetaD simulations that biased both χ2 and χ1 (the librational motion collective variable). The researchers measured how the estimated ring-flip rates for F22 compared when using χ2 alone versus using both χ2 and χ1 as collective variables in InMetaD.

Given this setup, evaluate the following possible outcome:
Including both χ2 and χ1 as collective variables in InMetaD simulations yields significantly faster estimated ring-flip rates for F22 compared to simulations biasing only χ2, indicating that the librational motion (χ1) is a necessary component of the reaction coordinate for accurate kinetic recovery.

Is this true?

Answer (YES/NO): YES